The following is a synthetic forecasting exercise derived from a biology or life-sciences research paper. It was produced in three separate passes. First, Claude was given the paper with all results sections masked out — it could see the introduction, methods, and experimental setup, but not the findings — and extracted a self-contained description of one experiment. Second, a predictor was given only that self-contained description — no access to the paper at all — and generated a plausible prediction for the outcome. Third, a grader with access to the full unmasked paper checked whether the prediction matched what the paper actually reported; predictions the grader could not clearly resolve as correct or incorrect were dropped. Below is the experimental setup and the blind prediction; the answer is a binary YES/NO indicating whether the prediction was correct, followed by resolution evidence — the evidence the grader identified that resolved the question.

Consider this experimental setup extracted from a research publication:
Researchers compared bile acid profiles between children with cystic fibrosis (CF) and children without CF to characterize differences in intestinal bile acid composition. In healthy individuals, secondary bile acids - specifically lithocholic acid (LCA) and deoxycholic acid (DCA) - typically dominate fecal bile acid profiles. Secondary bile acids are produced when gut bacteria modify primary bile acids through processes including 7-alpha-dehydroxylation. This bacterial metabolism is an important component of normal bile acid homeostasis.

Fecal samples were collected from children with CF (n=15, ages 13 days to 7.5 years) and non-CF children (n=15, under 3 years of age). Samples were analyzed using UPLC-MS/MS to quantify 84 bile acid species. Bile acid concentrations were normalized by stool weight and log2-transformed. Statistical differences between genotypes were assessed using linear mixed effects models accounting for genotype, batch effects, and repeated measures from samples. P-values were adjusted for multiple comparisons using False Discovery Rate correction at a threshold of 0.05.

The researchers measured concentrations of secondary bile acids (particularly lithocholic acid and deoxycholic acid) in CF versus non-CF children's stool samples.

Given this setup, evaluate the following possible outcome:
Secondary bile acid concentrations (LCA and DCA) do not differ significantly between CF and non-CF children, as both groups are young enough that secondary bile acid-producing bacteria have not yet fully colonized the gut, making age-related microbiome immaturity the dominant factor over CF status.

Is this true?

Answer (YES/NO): NO